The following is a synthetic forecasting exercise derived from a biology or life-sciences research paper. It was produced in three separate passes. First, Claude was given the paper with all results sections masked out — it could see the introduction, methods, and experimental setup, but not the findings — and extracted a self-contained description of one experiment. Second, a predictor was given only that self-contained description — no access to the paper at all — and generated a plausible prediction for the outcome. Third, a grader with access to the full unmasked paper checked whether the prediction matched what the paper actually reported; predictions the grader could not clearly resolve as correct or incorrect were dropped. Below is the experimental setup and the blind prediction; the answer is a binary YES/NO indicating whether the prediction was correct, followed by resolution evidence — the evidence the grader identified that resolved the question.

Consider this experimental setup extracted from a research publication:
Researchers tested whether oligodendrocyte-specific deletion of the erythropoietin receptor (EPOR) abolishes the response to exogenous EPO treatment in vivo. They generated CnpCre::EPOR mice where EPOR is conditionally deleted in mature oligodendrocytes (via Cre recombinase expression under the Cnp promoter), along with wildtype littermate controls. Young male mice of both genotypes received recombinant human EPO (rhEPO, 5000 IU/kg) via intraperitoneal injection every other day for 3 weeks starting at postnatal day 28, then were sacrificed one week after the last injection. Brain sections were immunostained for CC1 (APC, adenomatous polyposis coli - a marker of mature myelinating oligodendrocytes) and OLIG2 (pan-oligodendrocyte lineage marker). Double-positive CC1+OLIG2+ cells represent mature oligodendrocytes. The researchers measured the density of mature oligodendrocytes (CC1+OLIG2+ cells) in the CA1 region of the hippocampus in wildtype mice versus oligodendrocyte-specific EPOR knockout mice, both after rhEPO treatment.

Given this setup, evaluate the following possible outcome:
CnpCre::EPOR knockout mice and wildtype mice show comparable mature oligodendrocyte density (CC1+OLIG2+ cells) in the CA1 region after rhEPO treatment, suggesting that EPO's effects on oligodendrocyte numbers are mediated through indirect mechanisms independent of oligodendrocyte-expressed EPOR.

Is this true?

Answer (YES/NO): NO